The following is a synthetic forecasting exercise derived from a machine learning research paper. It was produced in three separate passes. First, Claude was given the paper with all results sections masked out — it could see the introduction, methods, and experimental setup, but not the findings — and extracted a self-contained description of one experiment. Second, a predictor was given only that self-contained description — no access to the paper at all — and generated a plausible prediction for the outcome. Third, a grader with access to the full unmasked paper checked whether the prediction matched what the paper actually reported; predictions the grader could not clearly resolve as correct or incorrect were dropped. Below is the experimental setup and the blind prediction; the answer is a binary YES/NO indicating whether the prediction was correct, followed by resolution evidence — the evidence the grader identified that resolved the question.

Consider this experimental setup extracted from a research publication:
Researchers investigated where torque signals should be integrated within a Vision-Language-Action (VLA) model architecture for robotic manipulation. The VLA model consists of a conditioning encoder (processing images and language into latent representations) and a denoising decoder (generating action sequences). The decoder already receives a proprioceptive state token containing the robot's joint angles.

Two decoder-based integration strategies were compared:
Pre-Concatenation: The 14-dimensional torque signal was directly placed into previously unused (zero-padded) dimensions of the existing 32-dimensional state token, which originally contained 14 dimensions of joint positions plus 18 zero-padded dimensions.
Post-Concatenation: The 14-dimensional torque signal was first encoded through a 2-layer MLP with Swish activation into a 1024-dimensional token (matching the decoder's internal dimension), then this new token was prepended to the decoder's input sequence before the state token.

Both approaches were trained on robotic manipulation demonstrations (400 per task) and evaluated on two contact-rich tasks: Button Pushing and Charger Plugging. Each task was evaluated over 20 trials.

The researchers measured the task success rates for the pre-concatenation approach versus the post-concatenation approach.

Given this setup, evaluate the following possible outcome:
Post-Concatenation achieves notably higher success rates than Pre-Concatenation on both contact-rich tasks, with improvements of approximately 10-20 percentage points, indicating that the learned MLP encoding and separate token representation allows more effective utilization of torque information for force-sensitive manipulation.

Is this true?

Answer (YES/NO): NO